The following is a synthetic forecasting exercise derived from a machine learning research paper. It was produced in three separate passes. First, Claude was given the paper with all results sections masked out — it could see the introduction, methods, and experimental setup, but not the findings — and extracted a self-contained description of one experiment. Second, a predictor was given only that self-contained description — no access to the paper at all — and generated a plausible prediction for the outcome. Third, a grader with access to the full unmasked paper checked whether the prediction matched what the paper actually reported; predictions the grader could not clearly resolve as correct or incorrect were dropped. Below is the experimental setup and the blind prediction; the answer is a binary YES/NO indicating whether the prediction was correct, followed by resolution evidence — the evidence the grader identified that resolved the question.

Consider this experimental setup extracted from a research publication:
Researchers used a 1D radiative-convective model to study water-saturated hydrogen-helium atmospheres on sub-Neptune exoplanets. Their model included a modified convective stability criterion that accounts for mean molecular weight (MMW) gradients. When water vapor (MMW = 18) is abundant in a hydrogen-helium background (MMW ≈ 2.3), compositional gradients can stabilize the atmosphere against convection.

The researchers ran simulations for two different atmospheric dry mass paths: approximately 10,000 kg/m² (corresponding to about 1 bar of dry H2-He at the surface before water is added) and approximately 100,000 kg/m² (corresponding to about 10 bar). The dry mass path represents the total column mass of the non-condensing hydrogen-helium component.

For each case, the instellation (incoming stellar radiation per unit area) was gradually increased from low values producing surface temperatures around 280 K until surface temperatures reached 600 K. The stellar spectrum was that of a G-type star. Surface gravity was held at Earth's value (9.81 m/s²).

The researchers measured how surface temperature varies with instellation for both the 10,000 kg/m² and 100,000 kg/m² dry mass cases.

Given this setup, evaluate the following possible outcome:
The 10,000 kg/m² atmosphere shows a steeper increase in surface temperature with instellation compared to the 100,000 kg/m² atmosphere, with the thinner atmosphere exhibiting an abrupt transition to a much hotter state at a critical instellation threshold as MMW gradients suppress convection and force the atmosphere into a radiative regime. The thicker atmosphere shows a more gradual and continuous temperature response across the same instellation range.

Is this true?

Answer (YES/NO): YES